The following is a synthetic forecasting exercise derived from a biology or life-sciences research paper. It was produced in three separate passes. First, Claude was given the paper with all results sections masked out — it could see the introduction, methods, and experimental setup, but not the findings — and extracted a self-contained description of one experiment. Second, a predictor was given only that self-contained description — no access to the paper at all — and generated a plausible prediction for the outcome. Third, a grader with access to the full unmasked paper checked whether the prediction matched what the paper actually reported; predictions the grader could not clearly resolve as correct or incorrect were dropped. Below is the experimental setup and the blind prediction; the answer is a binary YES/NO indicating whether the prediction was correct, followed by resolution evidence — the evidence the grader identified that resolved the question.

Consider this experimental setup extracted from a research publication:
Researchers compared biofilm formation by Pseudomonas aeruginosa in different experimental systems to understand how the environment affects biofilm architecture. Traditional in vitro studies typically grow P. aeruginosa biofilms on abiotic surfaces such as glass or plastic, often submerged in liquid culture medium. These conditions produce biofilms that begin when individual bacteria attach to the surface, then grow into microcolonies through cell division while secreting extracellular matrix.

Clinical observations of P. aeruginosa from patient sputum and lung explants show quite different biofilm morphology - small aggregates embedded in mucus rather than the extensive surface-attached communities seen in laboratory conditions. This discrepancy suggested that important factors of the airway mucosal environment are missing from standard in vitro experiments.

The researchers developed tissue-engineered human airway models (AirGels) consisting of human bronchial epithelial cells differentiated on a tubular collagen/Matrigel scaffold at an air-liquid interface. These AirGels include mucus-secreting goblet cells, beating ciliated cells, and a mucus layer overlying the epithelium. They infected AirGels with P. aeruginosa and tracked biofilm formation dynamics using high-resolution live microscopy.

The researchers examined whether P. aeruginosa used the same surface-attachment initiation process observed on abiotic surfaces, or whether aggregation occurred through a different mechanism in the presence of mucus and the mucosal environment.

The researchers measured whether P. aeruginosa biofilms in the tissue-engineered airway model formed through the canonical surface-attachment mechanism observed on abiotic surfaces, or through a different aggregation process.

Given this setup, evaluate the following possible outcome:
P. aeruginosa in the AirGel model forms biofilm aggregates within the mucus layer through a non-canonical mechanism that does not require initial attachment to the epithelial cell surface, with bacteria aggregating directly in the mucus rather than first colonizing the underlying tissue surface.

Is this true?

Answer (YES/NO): YES